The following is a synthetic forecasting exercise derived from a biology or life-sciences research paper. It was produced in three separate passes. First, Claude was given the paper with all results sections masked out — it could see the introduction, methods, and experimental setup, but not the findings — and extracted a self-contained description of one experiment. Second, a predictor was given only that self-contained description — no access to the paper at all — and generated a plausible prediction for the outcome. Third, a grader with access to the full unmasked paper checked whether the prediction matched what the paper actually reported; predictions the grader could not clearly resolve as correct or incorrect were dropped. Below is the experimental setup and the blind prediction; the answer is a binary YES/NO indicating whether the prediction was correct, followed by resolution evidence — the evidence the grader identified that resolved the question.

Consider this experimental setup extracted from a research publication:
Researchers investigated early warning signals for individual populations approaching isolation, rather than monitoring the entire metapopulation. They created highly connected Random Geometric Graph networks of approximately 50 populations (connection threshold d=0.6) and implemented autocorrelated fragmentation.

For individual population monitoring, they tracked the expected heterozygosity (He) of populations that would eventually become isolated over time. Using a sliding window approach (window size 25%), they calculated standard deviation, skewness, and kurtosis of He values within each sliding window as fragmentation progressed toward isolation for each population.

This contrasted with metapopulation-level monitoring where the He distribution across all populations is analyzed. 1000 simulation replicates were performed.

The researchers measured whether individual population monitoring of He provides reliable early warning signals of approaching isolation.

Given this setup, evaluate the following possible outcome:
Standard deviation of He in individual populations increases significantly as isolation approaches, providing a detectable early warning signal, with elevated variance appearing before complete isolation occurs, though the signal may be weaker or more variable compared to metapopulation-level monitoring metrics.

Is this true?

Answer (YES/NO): NO